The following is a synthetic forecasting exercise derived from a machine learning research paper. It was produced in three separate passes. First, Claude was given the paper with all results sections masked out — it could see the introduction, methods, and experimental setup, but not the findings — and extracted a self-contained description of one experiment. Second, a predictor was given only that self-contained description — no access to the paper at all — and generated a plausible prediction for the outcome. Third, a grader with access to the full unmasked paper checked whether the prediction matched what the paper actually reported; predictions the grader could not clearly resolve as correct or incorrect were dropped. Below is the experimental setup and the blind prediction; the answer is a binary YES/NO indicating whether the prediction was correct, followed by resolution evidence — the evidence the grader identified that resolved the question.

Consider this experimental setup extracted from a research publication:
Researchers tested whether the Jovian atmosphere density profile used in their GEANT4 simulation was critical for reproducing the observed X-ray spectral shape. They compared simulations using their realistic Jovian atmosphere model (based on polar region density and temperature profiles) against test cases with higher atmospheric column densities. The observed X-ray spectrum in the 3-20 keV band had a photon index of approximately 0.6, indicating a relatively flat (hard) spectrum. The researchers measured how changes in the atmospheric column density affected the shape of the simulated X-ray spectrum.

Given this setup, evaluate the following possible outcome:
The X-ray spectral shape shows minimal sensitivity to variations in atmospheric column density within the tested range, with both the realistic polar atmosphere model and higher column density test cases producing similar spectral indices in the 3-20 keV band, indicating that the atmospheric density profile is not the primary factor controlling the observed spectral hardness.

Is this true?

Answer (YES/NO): NO